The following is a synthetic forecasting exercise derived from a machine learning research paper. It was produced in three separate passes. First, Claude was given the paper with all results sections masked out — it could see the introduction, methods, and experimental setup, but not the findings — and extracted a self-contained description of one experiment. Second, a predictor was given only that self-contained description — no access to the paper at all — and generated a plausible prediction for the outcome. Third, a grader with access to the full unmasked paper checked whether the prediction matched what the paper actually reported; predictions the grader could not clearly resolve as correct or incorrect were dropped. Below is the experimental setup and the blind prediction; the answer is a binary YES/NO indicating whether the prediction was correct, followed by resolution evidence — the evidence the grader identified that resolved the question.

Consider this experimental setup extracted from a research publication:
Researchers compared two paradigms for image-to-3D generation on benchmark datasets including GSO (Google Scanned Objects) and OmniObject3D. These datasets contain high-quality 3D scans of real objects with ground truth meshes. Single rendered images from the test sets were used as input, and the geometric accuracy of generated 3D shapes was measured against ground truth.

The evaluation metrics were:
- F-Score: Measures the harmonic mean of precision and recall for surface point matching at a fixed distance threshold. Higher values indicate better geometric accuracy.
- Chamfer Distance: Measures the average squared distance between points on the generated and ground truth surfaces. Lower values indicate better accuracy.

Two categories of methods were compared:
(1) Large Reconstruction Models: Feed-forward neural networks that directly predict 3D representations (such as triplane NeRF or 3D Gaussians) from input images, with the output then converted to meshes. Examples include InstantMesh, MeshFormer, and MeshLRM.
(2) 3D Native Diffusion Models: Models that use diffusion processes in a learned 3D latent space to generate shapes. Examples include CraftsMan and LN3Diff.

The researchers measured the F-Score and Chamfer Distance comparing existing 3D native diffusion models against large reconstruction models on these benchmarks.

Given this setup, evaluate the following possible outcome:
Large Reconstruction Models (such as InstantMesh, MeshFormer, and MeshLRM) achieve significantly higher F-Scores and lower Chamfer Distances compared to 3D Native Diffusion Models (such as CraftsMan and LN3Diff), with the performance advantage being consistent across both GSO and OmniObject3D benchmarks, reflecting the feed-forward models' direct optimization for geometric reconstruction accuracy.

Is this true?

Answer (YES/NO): YES